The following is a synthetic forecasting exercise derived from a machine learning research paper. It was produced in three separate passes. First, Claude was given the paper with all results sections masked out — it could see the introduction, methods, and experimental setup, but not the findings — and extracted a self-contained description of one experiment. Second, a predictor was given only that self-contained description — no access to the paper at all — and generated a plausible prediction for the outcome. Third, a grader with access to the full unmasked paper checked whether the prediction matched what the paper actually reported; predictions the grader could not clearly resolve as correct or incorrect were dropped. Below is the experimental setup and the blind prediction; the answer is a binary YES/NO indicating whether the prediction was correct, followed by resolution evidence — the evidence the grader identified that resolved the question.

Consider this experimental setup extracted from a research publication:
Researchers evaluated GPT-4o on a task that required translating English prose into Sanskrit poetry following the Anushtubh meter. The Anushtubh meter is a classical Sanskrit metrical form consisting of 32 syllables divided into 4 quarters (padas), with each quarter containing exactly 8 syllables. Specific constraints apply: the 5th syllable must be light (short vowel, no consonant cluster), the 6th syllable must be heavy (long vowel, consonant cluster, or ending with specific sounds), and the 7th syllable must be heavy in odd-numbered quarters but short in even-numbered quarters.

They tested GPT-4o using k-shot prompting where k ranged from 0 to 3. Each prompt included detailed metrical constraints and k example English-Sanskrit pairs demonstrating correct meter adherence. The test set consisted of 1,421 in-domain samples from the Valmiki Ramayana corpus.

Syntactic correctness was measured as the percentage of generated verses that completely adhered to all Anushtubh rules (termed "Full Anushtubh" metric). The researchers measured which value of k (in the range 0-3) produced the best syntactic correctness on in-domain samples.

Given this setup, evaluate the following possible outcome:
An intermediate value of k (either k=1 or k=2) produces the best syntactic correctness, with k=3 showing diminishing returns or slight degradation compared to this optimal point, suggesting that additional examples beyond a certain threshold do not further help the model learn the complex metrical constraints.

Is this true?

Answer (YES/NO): YES